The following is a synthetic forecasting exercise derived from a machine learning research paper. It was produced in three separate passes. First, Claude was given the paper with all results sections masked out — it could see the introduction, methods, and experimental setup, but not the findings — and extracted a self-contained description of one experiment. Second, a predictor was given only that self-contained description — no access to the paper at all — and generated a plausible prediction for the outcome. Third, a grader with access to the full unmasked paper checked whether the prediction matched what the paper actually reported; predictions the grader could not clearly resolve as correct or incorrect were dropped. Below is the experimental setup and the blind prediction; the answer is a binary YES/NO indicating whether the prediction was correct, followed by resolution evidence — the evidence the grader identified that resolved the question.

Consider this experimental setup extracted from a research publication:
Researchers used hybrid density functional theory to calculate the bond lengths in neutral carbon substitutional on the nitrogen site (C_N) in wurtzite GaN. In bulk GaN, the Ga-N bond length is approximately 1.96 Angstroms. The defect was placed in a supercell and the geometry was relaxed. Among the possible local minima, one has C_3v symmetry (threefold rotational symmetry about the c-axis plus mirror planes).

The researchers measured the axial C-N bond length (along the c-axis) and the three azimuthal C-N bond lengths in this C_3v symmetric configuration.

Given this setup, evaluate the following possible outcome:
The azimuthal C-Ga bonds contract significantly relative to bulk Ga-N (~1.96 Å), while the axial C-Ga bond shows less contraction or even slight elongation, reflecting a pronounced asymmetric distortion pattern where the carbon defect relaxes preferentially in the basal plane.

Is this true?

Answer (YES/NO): NO